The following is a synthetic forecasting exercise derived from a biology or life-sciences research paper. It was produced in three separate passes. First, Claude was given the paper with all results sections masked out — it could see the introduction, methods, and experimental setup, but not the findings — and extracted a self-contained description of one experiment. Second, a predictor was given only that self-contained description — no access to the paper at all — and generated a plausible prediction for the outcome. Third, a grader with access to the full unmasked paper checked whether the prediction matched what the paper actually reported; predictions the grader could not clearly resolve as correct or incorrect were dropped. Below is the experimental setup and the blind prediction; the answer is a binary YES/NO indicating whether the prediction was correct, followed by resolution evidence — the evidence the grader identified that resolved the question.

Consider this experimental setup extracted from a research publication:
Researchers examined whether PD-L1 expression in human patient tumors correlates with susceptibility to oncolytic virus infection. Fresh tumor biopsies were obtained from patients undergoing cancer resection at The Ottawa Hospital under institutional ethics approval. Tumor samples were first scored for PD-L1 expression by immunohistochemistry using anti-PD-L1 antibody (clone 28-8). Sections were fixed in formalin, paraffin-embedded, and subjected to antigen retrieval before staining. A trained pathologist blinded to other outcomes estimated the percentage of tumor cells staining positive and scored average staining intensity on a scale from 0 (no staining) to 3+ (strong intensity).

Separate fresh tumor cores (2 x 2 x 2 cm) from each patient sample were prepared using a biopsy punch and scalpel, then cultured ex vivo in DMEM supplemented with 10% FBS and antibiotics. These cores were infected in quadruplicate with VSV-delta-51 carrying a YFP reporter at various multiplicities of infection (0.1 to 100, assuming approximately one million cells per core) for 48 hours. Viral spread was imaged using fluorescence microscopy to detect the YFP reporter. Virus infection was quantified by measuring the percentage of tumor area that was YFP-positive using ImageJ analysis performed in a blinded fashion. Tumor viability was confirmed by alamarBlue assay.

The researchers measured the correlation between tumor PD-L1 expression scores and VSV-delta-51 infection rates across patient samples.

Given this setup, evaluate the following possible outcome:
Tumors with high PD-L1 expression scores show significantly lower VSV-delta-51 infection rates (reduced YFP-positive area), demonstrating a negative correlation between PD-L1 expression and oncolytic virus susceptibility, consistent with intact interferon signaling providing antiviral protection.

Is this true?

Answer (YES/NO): NO